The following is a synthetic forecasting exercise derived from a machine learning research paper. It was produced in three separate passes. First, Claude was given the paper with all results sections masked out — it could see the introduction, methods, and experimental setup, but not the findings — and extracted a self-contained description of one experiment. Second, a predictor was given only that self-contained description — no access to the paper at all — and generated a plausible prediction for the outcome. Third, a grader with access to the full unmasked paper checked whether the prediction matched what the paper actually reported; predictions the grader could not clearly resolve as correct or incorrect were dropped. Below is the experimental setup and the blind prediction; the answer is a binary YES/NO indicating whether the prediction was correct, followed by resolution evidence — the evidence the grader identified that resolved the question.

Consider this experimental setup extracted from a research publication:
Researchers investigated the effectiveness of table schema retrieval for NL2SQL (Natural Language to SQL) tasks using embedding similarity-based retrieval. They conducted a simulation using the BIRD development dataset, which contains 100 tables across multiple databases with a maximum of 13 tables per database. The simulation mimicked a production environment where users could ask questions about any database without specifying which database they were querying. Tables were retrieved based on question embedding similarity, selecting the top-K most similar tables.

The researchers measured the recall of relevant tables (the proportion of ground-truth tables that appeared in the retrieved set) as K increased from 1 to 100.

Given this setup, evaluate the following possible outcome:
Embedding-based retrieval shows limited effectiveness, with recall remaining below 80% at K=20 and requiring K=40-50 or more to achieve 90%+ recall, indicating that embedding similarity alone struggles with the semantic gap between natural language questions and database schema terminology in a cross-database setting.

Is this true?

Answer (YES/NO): NO